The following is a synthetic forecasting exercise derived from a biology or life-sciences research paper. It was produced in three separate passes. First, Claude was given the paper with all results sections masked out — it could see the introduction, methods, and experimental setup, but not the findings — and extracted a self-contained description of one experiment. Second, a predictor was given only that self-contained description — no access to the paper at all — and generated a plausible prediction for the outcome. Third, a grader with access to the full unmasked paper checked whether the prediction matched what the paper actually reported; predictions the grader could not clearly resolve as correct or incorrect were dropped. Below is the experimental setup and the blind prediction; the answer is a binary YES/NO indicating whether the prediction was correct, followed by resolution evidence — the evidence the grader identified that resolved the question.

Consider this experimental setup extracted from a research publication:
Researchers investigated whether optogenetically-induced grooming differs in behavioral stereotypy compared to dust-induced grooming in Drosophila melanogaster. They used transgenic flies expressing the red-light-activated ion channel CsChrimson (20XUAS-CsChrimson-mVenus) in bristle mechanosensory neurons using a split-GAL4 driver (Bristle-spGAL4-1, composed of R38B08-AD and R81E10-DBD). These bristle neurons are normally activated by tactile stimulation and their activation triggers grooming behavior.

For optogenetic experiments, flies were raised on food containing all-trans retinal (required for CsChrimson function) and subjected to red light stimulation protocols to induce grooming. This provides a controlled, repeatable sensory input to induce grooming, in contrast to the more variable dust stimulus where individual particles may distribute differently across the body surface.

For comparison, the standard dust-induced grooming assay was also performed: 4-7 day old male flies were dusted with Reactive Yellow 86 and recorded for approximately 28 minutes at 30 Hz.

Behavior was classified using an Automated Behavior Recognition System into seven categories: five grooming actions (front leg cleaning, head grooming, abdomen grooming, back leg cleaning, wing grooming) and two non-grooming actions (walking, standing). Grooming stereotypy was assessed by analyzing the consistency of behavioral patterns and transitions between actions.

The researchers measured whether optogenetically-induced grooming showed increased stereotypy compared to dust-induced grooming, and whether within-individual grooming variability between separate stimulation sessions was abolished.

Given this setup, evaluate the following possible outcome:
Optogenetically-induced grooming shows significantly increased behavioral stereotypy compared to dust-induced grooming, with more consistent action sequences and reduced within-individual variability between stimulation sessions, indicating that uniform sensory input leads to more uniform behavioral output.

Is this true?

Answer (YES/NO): YES